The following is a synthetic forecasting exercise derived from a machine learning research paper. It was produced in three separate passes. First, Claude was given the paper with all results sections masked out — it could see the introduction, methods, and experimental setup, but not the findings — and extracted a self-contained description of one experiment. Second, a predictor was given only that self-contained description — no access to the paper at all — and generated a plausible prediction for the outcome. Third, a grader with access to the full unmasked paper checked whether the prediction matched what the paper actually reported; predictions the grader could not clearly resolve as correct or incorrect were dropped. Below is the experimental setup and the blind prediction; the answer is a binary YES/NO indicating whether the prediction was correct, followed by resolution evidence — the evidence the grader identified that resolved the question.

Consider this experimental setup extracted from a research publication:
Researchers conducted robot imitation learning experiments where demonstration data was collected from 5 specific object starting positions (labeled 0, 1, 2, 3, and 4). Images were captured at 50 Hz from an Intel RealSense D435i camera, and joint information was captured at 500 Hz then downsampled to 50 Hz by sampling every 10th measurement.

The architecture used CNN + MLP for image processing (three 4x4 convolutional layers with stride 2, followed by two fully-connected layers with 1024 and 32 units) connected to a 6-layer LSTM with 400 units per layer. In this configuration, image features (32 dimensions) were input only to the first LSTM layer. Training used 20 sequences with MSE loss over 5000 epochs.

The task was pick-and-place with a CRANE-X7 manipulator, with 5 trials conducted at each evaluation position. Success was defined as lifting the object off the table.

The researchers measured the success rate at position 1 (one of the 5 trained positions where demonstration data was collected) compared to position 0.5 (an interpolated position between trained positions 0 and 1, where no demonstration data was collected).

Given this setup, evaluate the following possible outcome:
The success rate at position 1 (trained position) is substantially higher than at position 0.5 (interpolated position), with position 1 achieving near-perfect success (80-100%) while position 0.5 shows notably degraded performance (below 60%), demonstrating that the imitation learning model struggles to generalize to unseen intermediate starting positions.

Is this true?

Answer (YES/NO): NO